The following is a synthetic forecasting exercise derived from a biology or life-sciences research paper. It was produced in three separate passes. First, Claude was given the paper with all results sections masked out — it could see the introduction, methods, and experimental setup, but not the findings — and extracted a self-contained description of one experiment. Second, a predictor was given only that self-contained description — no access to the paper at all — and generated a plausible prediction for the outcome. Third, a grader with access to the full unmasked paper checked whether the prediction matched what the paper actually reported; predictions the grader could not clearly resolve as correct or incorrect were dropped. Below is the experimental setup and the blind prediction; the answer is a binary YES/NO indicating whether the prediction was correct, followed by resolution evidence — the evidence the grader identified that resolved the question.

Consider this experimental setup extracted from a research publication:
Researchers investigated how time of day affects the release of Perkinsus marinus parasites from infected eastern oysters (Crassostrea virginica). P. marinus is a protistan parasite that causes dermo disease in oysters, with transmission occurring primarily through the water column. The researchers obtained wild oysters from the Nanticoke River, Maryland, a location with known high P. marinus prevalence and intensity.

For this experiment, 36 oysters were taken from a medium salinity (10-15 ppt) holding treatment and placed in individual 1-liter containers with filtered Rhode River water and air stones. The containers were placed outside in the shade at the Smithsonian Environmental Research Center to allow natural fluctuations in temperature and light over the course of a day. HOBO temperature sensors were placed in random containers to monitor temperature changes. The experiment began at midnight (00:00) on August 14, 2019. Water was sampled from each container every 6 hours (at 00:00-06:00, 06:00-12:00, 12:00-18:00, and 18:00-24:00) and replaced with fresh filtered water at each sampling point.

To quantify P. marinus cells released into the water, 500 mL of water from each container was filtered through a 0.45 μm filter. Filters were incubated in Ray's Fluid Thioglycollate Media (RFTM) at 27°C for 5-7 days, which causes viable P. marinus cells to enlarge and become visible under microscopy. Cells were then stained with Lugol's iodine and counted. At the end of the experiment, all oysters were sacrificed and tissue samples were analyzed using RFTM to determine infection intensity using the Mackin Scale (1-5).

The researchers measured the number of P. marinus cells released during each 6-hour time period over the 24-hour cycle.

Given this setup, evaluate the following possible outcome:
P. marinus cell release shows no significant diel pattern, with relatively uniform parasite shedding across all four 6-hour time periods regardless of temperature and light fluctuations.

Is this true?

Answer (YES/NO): NO